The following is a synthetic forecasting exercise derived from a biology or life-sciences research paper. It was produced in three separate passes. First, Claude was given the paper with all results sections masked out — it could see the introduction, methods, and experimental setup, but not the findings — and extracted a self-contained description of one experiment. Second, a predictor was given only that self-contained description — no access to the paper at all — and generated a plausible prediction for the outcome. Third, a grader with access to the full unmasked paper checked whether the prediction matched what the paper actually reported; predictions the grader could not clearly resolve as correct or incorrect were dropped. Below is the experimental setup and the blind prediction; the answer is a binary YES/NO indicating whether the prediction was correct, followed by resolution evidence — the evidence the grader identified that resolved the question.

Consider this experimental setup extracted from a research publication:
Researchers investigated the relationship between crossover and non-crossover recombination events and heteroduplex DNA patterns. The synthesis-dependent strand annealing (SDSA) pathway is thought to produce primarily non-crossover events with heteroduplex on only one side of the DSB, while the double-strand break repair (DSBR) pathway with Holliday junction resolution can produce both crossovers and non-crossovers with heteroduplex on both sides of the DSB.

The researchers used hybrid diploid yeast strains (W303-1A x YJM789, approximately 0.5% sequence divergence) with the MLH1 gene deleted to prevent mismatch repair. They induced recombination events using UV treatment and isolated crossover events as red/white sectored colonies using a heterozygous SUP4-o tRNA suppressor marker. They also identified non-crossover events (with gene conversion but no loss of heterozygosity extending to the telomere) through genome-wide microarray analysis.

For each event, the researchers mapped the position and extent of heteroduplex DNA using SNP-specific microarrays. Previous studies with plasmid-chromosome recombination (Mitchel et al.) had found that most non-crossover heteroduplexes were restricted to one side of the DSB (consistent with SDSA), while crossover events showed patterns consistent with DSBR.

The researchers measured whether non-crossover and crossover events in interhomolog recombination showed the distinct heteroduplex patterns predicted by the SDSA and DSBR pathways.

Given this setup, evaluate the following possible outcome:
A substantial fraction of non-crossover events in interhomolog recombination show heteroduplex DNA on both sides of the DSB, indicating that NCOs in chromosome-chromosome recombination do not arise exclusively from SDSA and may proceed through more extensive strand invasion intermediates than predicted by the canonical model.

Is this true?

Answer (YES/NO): YES